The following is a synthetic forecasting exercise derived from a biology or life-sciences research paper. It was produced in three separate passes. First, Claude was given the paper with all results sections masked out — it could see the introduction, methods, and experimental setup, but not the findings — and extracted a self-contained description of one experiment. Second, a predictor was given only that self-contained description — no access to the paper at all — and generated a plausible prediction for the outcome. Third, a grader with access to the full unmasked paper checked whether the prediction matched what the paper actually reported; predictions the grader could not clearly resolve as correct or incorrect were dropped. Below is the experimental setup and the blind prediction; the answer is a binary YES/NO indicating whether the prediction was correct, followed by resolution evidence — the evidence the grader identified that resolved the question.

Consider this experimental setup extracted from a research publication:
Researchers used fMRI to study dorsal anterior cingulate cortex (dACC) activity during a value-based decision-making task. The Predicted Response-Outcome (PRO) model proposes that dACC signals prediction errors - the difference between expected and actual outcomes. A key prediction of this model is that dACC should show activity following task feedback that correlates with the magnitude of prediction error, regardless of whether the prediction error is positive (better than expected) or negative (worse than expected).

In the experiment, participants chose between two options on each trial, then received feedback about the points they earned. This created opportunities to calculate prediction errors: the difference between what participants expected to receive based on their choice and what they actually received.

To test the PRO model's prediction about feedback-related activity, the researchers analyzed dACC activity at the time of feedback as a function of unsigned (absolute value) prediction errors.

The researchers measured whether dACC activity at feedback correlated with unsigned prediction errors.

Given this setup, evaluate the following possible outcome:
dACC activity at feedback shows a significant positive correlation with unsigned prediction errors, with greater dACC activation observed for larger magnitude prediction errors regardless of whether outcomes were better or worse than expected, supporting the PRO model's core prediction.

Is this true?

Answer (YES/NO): YES